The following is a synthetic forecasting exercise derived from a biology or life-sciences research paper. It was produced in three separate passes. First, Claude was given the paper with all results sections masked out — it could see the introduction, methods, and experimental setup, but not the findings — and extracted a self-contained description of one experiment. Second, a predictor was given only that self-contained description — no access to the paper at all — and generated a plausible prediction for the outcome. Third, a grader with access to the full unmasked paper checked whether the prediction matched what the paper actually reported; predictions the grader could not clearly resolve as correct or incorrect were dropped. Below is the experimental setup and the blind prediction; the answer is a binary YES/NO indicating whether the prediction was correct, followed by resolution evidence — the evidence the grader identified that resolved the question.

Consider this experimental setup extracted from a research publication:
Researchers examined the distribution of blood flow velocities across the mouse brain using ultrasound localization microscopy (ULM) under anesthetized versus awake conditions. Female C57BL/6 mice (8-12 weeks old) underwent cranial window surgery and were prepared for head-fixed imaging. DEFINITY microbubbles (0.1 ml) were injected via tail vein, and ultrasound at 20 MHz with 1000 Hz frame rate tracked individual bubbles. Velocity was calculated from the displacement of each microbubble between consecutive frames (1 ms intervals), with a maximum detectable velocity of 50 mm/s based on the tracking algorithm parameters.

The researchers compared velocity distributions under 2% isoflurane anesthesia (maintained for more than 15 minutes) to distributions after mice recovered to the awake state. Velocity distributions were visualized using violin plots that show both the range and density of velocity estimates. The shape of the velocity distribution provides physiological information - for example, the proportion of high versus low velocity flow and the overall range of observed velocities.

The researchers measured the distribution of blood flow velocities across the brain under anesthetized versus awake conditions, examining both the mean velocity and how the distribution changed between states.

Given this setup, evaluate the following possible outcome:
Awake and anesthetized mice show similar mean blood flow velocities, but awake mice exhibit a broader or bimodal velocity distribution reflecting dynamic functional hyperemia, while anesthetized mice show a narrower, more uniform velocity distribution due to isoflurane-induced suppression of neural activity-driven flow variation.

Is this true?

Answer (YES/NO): NO